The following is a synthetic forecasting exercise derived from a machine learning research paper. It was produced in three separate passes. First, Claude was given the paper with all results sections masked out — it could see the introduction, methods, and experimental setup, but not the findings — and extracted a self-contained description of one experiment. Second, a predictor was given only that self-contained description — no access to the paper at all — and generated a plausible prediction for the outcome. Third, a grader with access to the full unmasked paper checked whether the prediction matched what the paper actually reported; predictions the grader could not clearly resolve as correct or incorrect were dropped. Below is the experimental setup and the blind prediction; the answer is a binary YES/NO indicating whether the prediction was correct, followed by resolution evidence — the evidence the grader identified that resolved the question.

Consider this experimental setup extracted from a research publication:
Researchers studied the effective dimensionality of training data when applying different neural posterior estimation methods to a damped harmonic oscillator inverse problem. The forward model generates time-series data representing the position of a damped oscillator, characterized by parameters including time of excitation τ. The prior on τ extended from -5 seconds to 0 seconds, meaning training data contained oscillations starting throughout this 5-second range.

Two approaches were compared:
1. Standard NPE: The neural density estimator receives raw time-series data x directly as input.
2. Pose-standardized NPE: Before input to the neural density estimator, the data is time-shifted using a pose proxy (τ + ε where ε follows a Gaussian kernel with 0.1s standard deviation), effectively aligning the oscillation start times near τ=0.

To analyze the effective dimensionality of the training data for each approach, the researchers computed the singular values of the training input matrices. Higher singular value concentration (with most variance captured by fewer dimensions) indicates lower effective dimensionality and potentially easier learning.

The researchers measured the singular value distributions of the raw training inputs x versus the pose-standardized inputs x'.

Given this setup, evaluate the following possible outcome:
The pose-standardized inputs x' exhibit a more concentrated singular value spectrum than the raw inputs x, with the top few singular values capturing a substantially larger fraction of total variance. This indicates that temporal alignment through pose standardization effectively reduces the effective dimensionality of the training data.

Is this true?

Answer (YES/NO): YES